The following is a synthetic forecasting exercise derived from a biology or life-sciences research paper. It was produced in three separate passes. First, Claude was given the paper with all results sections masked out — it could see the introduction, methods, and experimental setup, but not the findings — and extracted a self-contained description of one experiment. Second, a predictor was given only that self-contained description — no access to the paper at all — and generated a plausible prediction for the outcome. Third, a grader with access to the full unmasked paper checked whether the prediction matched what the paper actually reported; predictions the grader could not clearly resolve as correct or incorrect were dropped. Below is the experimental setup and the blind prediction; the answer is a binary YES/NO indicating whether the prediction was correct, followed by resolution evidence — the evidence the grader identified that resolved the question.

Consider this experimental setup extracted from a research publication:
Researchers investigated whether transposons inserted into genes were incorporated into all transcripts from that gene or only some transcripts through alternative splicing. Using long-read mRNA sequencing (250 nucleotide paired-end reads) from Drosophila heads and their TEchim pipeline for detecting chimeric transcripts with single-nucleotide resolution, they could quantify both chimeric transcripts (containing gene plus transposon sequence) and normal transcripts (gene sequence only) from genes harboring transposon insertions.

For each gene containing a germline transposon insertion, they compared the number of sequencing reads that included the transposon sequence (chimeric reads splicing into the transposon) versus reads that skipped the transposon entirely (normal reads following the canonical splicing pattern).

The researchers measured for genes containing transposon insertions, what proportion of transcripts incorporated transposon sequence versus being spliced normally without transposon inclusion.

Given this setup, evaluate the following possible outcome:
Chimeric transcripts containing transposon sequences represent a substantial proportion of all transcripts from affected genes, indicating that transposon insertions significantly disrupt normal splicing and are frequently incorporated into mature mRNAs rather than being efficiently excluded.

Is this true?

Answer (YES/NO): YES